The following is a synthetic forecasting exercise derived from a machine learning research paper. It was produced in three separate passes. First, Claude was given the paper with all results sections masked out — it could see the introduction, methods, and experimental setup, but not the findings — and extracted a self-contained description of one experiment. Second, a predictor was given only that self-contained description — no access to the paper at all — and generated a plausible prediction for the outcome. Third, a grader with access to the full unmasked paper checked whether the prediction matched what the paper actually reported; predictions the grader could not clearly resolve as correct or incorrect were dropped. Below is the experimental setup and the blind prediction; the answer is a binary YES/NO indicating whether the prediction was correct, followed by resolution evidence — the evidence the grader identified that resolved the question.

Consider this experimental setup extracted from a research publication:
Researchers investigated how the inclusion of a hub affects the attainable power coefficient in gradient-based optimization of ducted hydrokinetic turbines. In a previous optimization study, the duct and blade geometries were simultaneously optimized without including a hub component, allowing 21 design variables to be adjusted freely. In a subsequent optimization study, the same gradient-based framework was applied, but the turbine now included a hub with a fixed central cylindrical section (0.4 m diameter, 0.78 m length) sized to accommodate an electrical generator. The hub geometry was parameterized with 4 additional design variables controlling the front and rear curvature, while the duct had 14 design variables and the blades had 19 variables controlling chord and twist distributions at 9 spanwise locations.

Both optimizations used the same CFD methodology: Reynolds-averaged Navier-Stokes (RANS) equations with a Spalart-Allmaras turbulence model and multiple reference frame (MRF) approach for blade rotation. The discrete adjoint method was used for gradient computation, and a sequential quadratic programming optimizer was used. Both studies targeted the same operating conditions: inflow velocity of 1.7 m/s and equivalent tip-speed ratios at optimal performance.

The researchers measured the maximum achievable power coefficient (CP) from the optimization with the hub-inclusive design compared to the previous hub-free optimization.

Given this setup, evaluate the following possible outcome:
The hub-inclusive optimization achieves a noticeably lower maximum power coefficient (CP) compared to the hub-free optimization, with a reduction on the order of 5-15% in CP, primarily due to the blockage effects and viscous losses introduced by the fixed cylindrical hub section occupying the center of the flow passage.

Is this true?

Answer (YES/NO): YES